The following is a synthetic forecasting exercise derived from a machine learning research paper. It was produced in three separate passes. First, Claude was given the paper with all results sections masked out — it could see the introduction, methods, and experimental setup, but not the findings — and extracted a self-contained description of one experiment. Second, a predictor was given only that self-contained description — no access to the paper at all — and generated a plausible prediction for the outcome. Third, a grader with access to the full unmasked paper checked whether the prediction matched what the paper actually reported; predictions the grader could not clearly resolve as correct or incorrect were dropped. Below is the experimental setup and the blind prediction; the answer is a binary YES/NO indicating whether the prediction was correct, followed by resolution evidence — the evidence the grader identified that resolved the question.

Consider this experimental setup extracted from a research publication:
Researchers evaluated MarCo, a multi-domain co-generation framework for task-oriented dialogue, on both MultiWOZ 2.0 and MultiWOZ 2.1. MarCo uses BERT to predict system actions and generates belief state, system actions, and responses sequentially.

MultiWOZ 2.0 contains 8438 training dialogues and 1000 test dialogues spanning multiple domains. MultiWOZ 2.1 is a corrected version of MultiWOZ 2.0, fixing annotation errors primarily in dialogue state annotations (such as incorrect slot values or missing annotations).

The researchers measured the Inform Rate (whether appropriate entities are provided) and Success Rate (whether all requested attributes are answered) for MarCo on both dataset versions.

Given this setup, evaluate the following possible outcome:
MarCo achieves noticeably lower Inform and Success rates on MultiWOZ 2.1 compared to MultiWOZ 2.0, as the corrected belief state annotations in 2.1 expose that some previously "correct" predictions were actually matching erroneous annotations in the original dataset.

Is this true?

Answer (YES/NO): NO